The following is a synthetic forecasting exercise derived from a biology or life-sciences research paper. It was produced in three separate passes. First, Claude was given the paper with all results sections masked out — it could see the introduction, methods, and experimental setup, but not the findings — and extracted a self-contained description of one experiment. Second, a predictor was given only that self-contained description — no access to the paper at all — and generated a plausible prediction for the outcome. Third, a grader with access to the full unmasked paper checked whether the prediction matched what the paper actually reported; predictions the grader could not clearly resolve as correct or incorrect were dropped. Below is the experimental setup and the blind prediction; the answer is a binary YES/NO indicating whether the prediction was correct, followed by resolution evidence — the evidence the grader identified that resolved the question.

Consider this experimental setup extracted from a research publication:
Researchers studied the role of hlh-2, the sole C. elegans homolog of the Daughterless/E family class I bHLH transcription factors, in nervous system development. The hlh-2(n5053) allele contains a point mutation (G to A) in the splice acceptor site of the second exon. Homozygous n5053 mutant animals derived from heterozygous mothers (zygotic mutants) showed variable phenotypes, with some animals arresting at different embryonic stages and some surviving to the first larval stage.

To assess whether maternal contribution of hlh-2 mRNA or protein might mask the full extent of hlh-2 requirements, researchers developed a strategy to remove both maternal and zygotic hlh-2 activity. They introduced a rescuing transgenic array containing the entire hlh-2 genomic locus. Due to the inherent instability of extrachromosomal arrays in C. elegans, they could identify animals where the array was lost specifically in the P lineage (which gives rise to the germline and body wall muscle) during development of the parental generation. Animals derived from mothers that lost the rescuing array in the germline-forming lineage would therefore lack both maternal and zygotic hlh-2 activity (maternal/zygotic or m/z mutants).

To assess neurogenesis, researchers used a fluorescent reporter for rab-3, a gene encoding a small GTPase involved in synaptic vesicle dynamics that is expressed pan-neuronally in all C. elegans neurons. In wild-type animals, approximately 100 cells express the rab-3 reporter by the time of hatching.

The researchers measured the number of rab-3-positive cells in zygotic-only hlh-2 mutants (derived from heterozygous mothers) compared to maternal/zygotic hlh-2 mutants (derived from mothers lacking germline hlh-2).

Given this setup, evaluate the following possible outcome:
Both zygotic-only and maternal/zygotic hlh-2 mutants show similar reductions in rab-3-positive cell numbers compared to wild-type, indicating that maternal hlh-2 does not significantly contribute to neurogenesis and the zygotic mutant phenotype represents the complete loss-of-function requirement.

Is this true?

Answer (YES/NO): NO